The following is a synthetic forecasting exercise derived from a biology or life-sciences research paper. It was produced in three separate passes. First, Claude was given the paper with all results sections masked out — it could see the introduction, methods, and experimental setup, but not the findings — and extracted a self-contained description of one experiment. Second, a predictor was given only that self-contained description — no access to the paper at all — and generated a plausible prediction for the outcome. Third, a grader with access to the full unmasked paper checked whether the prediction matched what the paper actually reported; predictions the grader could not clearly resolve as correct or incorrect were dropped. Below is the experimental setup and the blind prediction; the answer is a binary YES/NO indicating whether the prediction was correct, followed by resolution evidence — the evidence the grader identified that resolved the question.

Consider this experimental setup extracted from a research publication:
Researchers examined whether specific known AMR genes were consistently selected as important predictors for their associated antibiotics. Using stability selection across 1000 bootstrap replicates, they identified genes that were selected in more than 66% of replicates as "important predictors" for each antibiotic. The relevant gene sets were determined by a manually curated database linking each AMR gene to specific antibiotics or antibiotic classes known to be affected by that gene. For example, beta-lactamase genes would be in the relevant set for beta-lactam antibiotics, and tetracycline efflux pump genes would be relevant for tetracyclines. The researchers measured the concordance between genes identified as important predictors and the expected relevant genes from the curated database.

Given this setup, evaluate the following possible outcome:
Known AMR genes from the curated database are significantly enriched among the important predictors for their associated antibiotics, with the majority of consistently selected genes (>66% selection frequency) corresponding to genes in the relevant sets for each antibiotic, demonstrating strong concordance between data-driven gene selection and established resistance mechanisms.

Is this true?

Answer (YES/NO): NO